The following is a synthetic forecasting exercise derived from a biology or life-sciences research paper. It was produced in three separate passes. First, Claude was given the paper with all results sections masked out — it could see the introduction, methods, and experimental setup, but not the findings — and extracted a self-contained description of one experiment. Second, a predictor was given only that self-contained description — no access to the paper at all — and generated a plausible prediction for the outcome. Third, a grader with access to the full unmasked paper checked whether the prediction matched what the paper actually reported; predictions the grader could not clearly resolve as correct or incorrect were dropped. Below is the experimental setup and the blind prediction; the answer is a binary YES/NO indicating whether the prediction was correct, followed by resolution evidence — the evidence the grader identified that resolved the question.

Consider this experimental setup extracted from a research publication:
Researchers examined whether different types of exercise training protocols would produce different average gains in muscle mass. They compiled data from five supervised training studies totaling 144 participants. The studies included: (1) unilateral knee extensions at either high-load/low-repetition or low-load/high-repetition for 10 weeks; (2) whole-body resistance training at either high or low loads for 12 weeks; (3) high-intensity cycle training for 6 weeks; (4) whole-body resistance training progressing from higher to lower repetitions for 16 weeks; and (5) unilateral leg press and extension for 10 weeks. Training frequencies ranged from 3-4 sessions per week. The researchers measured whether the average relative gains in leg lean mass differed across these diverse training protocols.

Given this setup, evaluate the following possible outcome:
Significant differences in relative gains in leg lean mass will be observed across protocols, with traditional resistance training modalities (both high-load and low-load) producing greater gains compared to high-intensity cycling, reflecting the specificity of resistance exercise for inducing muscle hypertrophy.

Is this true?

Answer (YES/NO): NO